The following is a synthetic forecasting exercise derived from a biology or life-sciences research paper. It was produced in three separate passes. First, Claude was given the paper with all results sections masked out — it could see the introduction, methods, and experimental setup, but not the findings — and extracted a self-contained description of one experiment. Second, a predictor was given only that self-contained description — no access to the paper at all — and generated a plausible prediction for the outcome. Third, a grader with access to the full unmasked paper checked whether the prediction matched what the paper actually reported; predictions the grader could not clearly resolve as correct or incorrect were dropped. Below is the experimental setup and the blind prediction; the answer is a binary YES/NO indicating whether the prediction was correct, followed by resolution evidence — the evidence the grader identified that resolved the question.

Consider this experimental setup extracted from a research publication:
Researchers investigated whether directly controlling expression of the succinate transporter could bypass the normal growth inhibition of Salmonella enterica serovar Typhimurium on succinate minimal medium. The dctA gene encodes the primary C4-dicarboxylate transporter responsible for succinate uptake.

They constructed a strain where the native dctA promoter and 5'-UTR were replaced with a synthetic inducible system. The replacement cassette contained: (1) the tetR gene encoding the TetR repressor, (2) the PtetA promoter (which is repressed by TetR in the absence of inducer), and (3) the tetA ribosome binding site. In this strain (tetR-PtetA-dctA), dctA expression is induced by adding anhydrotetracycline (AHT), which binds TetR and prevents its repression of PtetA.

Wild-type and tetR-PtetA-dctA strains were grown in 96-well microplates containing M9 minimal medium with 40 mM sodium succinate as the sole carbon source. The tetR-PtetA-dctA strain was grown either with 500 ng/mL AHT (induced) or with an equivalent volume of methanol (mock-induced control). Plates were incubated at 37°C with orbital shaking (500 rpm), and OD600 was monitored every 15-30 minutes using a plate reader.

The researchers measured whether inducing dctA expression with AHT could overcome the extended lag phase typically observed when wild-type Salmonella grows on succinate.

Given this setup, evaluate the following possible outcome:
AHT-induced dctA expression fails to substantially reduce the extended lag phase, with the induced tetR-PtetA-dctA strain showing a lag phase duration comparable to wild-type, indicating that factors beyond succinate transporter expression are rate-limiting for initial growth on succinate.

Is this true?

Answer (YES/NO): NO